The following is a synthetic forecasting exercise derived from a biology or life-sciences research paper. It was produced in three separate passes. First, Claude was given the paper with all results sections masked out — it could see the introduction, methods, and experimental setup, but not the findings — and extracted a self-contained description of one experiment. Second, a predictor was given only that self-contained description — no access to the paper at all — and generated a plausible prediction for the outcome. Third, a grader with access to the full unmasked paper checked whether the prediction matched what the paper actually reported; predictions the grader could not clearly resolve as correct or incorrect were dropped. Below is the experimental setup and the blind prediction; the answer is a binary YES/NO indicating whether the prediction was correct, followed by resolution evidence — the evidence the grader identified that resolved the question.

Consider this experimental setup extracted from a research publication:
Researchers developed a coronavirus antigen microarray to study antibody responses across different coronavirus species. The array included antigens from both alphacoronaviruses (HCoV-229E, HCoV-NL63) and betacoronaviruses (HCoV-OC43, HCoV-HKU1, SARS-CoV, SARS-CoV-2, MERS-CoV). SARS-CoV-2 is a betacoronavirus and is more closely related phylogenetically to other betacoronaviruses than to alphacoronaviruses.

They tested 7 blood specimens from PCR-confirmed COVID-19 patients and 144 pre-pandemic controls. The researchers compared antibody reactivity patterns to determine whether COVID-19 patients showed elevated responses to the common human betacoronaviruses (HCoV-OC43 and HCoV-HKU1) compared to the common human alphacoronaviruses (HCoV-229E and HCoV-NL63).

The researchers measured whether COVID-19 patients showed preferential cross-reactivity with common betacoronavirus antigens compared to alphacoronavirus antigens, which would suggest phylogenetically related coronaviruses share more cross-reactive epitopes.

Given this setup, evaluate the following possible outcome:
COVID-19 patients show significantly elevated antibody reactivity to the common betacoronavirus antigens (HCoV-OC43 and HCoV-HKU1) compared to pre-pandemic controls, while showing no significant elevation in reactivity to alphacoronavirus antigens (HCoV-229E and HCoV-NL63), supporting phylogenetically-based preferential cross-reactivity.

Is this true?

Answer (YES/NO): NO